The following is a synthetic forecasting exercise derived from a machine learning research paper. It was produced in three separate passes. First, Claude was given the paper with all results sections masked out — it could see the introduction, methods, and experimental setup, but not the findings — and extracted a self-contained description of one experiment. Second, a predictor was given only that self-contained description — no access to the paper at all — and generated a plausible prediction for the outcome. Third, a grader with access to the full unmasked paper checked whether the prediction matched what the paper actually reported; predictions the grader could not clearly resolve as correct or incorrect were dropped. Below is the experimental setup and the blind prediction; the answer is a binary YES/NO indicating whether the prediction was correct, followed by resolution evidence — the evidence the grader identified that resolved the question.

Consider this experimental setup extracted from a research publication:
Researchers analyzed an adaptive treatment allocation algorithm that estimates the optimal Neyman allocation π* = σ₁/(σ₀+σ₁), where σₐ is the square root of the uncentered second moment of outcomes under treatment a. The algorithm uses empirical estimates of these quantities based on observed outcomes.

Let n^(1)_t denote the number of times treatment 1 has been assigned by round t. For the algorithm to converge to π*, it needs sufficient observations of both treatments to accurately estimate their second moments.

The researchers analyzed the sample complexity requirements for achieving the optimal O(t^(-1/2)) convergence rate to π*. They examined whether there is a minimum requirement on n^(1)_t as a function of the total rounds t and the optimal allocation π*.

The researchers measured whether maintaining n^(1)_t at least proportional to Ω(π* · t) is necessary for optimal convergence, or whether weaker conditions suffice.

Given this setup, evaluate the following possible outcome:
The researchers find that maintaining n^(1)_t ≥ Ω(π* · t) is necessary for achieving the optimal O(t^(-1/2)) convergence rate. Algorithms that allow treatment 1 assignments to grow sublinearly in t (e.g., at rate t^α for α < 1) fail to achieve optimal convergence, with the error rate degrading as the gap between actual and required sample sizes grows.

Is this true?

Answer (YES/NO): YES